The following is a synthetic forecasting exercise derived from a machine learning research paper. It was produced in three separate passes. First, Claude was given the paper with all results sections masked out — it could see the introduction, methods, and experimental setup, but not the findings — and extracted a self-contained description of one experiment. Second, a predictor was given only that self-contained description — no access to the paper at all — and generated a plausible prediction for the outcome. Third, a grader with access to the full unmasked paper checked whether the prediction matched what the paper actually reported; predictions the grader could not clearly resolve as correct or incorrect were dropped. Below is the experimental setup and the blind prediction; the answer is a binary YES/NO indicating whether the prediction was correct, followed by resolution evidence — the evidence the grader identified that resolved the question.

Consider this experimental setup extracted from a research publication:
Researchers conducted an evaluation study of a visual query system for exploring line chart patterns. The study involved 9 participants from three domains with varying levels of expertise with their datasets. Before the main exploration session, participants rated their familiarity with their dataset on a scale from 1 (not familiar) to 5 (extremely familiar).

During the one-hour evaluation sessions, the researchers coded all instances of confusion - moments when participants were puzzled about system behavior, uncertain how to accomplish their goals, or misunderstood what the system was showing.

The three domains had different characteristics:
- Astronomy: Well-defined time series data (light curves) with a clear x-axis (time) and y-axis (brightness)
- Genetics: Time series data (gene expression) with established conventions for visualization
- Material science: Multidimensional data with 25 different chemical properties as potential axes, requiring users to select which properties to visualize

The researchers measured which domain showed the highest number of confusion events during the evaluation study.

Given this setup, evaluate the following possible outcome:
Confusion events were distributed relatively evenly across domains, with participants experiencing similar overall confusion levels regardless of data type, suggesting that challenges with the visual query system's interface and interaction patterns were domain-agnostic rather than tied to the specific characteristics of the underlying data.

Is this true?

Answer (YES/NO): NO